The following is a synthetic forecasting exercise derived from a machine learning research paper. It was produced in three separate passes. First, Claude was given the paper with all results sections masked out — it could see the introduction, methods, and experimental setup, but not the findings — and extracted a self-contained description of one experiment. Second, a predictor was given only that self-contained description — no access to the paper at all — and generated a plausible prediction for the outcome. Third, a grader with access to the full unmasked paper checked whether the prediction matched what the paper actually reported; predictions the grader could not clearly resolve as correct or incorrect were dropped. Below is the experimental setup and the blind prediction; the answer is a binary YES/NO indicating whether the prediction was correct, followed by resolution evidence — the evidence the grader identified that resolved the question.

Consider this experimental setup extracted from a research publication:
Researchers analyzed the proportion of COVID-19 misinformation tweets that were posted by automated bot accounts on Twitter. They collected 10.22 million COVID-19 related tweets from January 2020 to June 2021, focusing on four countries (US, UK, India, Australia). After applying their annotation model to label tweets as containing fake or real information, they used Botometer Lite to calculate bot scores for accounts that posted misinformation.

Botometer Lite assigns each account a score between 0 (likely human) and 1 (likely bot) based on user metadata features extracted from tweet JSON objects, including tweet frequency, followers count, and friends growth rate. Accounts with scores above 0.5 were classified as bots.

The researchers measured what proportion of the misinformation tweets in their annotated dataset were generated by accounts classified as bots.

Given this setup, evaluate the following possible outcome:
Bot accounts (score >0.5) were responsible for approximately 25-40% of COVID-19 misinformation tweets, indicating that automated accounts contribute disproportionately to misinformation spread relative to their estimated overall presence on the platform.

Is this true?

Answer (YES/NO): NO